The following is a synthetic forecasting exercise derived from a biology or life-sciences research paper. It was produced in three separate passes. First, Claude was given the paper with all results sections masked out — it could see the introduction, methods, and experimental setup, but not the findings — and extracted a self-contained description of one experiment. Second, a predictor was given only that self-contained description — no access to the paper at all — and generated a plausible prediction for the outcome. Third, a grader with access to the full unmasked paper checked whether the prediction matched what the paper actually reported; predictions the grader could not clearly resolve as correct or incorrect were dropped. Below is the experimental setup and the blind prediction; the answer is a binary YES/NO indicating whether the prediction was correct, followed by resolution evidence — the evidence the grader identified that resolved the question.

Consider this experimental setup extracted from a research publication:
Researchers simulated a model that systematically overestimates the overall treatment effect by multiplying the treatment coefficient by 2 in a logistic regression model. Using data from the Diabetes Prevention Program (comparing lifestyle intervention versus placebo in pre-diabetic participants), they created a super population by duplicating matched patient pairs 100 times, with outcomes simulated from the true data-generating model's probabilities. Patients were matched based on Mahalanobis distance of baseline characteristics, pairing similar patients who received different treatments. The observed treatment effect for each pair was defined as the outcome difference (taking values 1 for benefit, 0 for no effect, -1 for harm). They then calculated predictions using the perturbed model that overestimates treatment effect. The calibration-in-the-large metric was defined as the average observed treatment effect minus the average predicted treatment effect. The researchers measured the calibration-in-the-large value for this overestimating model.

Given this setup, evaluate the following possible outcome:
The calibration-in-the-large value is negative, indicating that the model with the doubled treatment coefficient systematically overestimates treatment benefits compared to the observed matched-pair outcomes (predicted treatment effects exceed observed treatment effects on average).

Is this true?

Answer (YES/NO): YES